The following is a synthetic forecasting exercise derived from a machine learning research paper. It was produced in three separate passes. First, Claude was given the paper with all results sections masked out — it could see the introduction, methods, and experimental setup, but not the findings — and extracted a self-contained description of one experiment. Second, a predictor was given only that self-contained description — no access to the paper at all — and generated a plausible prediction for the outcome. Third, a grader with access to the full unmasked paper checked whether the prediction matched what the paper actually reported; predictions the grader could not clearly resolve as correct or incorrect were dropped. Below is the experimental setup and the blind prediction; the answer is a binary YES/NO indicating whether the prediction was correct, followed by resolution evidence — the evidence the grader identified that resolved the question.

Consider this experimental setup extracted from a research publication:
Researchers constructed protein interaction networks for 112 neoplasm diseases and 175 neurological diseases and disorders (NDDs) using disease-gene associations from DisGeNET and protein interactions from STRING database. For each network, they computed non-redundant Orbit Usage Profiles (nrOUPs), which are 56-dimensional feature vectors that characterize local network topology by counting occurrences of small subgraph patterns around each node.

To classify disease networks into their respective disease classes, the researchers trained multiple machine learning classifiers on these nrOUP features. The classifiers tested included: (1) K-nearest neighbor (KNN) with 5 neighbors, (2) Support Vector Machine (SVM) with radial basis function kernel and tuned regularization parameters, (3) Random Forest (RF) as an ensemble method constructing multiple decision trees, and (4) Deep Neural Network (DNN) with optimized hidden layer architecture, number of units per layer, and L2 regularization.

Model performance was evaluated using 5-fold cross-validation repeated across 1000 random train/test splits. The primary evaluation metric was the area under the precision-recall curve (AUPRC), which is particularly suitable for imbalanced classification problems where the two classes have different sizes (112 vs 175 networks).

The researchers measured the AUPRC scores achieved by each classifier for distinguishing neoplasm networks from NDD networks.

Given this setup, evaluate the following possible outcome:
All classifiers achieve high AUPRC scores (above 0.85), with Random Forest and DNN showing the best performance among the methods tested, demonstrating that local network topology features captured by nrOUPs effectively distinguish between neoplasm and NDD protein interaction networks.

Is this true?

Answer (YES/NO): YES